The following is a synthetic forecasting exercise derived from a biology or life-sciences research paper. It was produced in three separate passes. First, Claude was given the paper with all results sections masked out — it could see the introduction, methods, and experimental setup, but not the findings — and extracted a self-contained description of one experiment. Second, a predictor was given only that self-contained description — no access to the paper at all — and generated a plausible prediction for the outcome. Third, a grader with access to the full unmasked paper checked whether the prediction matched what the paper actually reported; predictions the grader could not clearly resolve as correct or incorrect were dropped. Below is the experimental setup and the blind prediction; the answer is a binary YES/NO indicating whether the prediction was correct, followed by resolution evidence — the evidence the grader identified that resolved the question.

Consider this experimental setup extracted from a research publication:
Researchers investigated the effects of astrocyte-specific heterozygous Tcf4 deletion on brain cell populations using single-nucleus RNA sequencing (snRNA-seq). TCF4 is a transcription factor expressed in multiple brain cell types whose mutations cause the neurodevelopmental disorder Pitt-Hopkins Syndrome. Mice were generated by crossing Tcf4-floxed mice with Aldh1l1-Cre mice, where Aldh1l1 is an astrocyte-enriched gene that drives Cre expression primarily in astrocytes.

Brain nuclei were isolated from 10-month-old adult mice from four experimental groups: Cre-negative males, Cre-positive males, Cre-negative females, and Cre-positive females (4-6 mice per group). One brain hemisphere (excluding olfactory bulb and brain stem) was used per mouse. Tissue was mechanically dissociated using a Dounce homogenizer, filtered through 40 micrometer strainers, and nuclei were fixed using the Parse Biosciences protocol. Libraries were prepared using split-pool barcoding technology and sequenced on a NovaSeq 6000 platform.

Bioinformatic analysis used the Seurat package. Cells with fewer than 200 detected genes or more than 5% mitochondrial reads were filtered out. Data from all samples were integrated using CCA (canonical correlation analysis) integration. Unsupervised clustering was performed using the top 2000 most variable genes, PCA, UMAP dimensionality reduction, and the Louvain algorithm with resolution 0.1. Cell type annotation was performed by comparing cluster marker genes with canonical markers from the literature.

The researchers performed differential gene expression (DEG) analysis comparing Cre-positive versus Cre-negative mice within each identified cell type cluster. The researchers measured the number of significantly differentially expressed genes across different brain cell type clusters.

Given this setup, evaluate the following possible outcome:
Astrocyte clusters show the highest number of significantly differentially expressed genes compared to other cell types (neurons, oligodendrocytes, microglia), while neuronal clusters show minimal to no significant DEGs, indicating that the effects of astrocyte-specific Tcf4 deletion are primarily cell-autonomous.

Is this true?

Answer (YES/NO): NO